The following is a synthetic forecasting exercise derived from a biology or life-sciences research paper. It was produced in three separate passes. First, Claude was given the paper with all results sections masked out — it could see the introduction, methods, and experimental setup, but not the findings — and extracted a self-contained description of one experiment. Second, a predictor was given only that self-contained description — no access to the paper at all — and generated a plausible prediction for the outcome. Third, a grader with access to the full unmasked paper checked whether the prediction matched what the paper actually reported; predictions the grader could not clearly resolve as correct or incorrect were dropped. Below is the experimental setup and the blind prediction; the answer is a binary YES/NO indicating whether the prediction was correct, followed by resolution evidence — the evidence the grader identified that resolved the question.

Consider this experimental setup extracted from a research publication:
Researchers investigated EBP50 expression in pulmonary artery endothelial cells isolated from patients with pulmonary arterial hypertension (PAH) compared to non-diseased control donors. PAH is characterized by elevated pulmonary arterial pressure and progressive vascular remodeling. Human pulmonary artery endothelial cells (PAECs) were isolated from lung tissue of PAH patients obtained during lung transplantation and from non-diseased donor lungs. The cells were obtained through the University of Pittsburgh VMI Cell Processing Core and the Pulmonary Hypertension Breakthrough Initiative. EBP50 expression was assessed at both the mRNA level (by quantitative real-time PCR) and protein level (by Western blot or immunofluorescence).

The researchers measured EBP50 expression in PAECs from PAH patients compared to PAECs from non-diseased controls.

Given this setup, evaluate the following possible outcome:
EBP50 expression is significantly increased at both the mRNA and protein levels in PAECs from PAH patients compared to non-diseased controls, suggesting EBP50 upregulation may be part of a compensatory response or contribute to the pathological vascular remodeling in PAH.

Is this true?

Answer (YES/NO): NO